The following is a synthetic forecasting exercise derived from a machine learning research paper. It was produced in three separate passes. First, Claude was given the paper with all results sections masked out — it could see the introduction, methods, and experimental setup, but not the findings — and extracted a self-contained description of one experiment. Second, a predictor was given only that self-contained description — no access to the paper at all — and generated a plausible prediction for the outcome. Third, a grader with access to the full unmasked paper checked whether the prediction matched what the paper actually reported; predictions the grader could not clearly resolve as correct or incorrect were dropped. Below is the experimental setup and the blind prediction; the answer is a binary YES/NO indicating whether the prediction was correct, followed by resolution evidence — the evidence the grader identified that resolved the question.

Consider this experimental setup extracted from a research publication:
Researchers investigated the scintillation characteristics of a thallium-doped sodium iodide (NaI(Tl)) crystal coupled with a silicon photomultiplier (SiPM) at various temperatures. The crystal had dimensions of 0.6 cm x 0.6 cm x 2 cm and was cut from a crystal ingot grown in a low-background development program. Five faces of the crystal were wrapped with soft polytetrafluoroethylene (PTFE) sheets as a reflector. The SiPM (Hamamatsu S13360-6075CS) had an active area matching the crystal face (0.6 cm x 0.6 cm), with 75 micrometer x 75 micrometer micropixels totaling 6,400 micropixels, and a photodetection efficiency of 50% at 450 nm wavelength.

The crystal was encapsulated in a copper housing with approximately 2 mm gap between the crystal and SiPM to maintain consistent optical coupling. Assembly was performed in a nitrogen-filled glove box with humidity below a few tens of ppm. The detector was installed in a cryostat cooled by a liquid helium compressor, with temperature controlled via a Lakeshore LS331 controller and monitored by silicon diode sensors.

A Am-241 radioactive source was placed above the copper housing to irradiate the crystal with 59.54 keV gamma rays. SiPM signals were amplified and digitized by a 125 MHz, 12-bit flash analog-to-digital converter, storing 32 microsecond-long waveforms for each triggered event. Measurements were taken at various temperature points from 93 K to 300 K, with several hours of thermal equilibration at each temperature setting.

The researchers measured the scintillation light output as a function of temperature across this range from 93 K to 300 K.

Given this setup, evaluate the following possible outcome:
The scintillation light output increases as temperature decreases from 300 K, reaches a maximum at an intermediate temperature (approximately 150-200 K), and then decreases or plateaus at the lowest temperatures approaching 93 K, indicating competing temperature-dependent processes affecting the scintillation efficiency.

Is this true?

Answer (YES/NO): NO